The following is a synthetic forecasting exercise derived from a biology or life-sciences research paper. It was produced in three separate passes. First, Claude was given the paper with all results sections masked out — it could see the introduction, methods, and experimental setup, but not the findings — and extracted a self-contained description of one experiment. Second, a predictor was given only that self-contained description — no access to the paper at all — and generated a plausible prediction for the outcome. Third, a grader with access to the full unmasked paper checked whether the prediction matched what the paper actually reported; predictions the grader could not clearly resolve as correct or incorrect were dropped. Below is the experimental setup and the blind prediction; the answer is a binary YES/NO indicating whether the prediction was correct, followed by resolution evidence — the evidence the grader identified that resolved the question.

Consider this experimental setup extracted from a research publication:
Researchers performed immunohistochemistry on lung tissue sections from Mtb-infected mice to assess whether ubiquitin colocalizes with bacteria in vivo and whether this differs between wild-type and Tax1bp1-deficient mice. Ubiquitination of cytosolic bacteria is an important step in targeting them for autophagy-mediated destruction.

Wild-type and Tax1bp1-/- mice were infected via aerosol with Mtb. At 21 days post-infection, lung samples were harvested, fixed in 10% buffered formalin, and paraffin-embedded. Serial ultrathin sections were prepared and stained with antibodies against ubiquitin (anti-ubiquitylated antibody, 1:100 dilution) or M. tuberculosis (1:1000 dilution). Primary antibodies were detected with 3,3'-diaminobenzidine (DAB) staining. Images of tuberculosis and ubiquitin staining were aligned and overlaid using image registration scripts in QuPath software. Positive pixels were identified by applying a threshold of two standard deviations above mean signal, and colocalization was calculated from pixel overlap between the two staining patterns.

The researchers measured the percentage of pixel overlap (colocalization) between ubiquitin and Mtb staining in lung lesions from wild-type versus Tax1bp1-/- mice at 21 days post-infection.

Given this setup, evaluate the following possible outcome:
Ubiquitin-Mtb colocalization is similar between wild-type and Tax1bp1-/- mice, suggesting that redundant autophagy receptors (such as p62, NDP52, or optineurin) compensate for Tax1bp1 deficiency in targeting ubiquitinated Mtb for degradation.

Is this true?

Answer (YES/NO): YES